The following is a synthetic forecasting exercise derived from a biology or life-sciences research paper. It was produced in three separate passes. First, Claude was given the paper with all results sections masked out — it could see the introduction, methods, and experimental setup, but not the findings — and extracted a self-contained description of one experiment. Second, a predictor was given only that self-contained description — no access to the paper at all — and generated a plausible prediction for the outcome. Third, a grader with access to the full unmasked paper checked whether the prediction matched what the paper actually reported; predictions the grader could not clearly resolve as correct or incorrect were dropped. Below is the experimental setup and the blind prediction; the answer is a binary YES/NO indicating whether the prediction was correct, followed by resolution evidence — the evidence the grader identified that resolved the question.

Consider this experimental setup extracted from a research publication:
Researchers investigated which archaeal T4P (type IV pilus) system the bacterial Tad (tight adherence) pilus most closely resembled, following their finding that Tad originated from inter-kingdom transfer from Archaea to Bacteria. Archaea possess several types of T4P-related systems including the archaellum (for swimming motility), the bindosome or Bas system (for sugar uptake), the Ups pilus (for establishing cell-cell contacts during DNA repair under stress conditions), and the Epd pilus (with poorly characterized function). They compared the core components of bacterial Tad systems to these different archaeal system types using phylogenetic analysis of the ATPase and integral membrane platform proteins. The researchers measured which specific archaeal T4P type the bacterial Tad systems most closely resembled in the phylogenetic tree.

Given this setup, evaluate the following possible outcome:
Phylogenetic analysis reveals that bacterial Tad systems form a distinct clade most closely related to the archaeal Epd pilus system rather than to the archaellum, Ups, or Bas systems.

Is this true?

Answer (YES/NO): YES